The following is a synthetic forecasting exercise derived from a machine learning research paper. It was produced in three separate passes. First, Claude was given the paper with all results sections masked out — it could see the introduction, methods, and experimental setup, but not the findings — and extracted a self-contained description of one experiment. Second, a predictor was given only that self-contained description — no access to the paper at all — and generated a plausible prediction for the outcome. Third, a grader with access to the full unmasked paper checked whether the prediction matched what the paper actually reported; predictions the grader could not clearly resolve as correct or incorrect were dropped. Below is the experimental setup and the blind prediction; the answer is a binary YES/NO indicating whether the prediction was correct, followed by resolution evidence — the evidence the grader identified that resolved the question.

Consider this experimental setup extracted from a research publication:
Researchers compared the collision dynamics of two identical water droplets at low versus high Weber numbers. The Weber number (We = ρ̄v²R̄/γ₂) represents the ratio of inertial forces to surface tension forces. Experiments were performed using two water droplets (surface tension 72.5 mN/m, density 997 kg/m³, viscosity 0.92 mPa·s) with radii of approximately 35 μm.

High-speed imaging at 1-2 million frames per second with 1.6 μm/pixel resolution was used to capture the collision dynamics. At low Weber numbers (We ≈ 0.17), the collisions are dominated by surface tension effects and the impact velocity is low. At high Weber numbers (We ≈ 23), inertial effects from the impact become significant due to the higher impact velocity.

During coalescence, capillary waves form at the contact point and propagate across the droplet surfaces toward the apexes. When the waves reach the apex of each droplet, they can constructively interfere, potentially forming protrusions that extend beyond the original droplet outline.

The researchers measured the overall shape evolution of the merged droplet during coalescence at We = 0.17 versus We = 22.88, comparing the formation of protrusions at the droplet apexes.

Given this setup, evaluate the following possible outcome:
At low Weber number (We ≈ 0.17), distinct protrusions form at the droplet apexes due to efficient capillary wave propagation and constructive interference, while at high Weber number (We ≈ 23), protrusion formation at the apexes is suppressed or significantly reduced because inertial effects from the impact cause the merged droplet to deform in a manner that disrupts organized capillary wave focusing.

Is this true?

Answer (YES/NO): NO